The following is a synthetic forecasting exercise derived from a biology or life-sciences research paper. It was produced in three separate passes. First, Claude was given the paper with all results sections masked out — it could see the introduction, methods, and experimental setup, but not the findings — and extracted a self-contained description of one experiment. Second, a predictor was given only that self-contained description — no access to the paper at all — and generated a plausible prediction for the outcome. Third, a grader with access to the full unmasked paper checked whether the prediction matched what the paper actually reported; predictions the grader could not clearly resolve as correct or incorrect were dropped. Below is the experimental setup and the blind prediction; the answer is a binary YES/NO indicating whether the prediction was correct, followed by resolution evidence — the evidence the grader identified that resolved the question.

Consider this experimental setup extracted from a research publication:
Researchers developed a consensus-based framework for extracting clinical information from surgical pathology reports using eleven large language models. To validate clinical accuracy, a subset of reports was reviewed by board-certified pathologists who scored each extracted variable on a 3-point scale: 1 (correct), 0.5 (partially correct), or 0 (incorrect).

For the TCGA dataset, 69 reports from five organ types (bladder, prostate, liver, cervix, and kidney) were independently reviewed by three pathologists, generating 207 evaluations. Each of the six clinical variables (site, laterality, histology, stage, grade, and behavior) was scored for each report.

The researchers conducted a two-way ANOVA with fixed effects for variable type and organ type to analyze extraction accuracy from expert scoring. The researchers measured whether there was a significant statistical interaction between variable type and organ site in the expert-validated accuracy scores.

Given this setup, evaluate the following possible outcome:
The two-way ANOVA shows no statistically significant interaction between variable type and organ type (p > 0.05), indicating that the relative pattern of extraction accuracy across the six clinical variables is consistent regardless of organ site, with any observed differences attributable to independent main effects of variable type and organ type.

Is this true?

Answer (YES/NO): NO